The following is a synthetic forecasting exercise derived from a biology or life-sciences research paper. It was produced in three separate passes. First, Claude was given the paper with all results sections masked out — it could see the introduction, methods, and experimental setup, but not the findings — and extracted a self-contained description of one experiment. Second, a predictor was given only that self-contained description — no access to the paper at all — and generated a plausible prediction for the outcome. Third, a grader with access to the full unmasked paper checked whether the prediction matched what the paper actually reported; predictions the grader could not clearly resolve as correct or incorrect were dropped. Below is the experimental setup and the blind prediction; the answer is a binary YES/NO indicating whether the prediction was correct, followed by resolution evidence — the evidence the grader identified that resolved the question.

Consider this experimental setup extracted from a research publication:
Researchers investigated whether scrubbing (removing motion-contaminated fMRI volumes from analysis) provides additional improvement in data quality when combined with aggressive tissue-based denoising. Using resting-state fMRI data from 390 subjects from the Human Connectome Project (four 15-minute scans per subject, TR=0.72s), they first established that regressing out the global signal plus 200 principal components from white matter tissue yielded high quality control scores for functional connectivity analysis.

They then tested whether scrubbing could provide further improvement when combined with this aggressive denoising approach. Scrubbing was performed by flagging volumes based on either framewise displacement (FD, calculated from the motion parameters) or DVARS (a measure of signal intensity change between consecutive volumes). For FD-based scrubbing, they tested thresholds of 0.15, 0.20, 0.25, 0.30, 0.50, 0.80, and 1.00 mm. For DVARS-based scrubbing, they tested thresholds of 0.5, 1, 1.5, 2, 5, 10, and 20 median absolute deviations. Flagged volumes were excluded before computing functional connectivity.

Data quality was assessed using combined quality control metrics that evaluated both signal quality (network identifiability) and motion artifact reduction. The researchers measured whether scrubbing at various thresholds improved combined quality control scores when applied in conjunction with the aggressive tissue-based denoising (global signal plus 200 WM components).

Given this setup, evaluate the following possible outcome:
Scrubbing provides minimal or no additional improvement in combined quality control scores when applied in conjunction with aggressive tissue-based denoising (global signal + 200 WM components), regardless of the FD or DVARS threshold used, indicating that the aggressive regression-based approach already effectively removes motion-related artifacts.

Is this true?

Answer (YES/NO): YES